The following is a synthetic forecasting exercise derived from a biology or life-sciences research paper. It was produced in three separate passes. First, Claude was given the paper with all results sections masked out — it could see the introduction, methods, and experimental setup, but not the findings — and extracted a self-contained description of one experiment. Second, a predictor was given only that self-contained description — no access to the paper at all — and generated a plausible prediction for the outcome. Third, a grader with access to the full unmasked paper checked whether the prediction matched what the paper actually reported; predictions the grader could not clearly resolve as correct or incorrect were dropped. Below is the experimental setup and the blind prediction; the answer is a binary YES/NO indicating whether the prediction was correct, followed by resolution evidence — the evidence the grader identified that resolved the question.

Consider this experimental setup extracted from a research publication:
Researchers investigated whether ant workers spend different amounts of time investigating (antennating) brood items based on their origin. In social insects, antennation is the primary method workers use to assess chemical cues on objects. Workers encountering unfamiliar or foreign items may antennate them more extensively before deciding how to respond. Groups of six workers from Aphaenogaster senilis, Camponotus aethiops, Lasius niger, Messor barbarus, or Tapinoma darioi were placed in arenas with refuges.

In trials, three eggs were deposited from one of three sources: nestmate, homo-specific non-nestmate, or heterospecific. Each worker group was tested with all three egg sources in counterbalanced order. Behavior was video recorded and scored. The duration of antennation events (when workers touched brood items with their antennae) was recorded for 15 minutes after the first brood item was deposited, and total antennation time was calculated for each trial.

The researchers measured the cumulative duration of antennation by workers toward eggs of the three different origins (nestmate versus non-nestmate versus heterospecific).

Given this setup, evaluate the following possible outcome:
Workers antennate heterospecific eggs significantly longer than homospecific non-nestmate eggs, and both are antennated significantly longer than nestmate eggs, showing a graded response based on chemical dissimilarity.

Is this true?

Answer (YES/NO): NO